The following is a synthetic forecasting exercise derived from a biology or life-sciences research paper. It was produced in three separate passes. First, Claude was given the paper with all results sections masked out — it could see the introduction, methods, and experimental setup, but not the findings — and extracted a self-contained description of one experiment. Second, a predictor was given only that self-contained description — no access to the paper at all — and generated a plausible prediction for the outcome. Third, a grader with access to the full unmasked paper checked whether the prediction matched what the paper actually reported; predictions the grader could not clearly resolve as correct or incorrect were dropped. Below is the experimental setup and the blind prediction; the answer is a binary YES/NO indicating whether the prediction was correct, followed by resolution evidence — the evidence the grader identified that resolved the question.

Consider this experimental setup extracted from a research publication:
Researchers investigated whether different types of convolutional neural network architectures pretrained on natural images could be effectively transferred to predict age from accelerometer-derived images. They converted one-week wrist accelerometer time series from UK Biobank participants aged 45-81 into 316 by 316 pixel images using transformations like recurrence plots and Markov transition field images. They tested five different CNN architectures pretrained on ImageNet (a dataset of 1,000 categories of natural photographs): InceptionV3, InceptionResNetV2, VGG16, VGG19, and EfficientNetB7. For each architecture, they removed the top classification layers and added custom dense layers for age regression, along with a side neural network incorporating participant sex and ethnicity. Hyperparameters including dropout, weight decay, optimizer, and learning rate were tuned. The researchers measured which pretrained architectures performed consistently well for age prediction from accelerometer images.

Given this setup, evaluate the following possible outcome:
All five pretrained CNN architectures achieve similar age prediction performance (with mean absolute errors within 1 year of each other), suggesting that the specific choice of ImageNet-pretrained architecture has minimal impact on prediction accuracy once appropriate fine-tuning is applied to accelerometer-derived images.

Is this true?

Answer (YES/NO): NO